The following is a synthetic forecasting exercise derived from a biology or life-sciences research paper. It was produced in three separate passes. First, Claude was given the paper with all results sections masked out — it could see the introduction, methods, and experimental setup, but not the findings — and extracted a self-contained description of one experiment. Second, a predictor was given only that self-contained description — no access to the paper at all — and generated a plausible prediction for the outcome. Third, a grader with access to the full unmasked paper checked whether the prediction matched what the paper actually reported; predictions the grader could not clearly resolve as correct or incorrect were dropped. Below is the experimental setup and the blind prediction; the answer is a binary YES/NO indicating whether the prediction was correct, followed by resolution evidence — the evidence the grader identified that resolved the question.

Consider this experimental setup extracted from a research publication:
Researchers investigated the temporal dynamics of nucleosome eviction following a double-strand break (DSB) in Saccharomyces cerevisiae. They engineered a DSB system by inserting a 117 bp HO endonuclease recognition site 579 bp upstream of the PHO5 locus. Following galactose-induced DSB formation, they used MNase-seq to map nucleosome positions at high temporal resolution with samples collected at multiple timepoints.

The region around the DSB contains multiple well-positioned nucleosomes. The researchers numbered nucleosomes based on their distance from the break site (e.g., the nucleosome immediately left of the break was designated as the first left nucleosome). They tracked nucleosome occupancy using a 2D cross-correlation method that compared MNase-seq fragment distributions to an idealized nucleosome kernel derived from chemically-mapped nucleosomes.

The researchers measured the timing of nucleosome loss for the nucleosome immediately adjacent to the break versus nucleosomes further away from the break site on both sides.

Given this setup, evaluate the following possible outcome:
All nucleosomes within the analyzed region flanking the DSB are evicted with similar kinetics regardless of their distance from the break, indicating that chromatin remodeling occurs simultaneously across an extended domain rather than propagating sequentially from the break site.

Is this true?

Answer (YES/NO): NO